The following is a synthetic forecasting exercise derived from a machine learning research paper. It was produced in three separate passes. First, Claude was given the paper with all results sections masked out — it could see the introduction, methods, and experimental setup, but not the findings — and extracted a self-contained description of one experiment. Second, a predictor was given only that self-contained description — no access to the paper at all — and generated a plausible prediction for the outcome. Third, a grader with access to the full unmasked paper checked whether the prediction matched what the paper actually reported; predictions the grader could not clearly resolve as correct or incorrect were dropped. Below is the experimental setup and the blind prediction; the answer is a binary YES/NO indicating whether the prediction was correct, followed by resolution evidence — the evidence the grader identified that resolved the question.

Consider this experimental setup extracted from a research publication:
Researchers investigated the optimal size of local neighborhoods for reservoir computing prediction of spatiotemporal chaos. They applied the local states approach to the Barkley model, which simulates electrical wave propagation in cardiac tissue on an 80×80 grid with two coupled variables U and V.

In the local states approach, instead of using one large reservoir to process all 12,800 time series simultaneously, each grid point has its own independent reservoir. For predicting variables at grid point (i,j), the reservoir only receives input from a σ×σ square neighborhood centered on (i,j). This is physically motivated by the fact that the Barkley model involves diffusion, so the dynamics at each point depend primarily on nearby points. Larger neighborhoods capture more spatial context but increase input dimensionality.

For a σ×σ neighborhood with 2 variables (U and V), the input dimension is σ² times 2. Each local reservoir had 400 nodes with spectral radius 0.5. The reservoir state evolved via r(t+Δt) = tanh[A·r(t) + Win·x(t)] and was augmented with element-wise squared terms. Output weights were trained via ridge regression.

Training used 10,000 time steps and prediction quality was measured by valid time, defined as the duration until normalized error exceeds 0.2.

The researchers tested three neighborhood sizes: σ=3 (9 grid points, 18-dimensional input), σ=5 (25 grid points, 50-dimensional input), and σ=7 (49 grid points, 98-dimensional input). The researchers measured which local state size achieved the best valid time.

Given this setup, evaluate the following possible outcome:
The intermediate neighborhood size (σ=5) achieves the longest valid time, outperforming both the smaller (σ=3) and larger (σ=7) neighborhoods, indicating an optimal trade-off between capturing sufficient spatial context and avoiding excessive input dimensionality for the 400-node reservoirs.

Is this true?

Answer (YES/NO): NO